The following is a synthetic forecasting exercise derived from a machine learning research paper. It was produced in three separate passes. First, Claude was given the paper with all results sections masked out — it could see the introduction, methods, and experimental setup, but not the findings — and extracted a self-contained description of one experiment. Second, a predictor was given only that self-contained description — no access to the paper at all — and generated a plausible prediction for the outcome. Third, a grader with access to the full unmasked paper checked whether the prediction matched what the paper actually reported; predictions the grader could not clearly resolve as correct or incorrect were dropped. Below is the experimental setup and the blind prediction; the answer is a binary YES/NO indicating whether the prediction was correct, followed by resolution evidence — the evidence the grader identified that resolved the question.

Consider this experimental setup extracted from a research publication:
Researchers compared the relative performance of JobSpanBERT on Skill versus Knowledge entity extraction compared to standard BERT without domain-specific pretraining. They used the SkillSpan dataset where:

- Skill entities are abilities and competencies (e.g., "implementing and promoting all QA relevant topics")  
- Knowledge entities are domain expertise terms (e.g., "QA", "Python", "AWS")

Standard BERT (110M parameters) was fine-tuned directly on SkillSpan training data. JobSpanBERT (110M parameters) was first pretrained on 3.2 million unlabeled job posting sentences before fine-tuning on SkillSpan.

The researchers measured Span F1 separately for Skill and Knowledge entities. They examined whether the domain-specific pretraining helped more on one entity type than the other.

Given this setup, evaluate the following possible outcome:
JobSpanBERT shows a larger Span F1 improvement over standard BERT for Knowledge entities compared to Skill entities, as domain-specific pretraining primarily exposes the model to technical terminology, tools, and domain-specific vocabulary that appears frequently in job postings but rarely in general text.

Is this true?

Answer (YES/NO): NO